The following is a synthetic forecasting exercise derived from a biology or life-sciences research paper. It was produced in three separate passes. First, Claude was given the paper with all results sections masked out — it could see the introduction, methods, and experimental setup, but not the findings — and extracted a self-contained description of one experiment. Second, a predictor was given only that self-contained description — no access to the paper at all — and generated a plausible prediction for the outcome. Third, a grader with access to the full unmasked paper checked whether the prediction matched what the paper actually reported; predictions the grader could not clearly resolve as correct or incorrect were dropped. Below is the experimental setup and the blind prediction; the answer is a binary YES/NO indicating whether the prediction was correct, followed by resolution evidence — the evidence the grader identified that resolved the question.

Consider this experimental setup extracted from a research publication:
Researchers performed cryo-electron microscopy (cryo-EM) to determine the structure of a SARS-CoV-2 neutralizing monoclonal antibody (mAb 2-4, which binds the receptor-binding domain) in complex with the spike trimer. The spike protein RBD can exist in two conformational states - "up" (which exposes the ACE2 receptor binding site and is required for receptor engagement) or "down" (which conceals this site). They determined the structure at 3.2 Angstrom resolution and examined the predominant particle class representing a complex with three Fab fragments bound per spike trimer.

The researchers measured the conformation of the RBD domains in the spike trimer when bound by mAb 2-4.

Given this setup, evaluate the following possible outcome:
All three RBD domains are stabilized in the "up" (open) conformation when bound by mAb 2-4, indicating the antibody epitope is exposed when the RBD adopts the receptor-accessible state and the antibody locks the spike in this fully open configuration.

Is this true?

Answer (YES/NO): NO